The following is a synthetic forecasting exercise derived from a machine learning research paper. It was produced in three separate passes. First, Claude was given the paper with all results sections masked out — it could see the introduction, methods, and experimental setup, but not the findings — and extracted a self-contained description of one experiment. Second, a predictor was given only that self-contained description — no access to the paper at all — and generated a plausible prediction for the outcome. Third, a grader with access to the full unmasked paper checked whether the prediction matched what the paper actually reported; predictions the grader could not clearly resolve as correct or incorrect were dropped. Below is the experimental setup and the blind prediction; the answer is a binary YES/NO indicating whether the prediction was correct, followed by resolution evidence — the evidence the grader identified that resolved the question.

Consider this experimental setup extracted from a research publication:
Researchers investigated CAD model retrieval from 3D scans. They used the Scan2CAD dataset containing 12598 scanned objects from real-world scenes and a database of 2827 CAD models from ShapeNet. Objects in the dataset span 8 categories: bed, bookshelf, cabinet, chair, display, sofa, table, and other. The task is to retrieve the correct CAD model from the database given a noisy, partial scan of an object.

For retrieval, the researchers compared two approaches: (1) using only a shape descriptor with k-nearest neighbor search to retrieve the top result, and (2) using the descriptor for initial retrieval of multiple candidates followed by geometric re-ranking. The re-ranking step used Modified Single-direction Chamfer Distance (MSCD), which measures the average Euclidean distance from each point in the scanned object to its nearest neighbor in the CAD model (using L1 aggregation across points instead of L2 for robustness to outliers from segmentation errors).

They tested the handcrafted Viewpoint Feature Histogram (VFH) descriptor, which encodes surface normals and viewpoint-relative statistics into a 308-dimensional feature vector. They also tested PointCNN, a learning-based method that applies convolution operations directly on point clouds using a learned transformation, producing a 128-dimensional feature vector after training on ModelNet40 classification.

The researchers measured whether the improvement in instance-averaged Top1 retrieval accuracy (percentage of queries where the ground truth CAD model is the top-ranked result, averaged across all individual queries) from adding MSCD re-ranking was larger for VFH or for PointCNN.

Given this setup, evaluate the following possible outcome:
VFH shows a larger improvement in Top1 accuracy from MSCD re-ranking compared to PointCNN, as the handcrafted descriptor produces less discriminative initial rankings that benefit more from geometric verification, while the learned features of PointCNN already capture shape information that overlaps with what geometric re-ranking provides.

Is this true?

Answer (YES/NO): NO